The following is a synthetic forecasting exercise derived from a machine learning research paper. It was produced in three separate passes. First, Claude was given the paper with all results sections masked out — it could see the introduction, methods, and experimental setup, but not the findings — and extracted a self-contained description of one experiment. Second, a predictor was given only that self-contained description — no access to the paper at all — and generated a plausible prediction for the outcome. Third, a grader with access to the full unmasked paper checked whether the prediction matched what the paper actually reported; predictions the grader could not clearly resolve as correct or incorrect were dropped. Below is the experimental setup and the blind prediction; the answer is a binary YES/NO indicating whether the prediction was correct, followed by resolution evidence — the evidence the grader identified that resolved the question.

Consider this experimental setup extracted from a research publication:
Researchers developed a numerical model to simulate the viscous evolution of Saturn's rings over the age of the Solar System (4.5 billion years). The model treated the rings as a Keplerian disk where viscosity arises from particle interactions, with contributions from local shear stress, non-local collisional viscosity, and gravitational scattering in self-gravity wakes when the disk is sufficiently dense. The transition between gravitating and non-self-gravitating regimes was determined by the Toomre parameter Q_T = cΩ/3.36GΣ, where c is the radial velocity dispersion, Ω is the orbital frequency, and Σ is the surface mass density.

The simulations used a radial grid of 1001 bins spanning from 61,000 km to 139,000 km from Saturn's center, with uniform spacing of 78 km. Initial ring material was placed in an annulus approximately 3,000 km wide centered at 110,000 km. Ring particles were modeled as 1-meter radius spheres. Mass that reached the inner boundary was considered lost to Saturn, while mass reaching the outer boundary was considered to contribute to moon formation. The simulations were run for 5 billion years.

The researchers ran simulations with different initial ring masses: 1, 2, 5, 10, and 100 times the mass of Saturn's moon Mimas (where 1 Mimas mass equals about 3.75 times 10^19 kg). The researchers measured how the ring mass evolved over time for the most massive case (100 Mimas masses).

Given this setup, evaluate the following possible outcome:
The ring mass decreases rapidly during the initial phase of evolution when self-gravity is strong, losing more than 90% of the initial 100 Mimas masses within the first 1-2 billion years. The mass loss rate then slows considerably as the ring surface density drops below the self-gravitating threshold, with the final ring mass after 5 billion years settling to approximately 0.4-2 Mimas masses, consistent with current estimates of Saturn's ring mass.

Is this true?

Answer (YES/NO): NO